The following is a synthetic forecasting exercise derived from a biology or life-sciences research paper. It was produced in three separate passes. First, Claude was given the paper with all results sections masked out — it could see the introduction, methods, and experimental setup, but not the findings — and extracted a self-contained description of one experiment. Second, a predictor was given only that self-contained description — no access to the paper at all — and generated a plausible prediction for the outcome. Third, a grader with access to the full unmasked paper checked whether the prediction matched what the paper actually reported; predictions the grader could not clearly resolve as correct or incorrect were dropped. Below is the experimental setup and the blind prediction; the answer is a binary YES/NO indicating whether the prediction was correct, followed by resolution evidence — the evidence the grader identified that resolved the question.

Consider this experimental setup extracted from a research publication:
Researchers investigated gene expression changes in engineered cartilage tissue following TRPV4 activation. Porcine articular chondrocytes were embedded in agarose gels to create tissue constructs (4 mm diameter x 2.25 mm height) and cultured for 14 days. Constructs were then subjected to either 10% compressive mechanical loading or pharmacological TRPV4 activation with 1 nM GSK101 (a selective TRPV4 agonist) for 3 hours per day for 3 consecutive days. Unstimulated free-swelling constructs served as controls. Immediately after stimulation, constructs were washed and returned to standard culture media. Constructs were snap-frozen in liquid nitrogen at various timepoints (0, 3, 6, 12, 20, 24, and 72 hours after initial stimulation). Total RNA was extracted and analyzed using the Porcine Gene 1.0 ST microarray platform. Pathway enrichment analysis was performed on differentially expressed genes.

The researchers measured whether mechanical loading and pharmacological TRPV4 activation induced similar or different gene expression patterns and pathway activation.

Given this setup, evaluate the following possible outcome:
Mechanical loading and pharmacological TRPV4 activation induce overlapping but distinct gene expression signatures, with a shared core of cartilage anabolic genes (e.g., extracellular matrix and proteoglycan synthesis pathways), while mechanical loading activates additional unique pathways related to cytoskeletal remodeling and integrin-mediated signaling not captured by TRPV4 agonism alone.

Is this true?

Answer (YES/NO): NO